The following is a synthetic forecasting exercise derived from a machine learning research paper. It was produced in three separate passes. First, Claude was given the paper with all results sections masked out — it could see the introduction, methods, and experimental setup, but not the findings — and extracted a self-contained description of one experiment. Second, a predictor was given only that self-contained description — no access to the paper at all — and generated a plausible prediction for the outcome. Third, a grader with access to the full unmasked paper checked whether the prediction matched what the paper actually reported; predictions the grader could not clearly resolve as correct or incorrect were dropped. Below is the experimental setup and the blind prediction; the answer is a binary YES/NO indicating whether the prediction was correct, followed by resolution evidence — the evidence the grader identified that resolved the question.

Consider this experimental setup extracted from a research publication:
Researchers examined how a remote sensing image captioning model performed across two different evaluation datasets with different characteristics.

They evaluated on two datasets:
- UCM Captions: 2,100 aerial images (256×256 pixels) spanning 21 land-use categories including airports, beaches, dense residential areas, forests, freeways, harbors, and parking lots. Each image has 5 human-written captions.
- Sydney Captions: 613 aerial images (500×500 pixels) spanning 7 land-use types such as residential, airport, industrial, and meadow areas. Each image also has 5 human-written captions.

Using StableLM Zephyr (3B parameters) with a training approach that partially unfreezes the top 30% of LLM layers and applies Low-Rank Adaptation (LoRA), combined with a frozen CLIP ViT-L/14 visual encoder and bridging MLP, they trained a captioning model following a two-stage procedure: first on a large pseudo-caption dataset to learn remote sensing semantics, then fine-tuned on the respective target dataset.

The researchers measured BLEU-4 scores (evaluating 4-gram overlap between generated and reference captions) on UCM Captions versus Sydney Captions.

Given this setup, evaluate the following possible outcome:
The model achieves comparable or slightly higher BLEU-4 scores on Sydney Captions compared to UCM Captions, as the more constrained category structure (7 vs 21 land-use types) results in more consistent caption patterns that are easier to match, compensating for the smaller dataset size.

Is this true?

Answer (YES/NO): NO